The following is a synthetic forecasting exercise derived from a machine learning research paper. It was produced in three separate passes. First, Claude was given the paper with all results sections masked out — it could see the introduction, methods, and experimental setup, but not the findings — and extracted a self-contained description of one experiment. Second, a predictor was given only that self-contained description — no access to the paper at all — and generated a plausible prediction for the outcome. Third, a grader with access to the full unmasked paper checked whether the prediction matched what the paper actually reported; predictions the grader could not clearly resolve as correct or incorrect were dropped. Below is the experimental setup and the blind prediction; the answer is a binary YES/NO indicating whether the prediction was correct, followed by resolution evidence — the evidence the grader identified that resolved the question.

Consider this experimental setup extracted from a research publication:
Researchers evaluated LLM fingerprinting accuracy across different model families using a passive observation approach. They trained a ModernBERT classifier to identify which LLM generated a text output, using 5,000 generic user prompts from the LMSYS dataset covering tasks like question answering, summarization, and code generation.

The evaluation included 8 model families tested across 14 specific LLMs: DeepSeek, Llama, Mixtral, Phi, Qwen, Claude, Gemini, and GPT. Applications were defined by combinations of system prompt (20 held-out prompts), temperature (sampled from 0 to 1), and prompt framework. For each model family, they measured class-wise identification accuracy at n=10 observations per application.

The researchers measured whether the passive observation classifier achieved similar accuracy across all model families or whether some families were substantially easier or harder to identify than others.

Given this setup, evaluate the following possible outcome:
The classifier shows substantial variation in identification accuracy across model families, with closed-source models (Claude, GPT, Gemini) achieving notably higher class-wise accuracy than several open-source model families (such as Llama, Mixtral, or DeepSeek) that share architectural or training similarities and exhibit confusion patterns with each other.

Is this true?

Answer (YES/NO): NO